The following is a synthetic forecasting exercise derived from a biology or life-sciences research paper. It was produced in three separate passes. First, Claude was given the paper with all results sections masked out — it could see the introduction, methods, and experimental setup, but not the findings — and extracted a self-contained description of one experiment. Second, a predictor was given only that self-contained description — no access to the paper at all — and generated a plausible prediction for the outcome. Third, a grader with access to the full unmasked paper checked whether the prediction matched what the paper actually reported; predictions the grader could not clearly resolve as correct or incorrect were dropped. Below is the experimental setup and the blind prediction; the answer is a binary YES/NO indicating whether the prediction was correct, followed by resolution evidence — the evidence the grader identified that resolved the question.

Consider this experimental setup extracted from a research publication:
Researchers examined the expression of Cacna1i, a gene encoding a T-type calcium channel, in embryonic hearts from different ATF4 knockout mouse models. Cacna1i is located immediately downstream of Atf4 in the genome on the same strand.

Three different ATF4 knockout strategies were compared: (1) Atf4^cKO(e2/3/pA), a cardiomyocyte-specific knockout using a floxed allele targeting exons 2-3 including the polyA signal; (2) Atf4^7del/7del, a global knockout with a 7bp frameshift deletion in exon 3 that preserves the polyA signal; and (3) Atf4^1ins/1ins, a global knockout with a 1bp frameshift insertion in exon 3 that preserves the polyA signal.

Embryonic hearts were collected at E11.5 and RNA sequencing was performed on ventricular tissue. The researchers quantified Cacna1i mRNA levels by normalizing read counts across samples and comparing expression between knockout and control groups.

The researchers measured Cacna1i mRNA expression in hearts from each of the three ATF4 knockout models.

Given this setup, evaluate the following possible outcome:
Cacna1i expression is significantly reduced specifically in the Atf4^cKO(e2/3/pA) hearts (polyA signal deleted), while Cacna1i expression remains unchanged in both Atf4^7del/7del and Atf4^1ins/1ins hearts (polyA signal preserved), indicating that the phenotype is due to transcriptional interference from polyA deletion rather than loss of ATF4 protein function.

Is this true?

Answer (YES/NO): NO